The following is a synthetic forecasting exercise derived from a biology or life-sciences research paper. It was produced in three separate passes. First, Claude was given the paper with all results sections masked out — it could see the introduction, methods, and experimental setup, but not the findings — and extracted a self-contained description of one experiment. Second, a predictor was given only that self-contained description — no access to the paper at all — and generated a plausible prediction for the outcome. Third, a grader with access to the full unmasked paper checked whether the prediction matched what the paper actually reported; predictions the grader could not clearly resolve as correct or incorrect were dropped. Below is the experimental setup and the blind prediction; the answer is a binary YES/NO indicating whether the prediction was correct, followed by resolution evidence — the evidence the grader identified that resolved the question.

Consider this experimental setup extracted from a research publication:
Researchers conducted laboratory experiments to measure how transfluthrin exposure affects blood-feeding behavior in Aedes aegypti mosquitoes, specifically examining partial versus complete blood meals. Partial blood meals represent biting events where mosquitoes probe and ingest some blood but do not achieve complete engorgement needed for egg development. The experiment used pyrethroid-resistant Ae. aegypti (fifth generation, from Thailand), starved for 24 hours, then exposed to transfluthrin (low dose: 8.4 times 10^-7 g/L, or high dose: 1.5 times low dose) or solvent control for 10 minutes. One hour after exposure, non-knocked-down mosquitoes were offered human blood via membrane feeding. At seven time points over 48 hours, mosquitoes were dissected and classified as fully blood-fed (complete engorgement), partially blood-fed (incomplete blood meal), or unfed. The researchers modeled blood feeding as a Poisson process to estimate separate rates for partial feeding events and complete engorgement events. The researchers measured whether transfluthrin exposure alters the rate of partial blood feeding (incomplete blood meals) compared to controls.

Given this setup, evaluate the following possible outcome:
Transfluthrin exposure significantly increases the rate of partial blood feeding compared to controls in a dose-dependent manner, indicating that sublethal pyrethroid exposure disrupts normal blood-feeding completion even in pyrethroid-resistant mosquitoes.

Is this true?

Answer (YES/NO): NO